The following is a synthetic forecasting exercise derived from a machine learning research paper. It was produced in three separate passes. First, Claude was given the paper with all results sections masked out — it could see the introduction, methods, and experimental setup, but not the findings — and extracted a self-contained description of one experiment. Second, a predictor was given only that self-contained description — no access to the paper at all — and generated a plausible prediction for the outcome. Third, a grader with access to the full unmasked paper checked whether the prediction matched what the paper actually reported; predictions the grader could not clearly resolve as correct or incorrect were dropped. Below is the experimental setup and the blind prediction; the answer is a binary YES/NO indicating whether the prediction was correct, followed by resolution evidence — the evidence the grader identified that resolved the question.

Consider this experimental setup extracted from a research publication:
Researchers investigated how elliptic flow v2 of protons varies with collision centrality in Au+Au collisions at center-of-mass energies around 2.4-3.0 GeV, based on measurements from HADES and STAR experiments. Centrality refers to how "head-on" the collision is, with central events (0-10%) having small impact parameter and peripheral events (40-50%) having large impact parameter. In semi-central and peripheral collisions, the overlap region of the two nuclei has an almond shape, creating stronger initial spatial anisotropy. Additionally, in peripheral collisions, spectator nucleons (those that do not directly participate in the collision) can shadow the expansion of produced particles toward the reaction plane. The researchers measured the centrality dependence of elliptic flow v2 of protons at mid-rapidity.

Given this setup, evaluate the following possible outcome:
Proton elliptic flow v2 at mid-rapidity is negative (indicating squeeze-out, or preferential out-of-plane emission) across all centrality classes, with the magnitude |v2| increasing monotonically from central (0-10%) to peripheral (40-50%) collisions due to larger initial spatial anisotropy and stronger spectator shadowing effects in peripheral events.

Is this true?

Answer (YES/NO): YES